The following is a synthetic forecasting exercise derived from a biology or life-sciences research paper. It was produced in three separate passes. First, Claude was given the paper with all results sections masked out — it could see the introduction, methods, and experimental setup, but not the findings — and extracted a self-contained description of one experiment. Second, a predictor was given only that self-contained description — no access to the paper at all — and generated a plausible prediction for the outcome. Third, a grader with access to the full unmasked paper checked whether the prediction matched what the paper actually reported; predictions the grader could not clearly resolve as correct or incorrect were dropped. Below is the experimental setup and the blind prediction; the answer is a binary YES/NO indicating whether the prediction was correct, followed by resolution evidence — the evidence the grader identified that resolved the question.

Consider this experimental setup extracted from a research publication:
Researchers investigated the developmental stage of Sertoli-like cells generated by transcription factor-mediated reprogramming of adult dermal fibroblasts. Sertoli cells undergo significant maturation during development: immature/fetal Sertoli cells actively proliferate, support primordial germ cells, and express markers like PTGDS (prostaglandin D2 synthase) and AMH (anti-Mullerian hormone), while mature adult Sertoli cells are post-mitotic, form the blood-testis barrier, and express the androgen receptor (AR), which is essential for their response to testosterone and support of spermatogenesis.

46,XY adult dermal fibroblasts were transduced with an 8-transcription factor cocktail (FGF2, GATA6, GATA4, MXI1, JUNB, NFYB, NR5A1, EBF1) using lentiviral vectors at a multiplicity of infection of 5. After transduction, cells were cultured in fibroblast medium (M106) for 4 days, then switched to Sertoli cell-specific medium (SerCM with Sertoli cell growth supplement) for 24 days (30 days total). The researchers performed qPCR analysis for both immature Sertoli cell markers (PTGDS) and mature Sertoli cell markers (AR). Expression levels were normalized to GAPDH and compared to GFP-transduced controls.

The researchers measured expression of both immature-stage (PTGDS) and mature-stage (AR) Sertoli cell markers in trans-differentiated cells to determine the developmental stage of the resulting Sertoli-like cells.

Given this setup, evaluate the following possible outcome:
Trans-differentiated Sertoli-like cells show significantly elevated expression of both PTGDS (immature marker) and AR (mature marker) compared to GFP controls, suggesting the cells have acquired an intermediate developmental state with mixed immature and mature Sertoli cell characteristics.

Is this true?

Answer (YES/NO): NO